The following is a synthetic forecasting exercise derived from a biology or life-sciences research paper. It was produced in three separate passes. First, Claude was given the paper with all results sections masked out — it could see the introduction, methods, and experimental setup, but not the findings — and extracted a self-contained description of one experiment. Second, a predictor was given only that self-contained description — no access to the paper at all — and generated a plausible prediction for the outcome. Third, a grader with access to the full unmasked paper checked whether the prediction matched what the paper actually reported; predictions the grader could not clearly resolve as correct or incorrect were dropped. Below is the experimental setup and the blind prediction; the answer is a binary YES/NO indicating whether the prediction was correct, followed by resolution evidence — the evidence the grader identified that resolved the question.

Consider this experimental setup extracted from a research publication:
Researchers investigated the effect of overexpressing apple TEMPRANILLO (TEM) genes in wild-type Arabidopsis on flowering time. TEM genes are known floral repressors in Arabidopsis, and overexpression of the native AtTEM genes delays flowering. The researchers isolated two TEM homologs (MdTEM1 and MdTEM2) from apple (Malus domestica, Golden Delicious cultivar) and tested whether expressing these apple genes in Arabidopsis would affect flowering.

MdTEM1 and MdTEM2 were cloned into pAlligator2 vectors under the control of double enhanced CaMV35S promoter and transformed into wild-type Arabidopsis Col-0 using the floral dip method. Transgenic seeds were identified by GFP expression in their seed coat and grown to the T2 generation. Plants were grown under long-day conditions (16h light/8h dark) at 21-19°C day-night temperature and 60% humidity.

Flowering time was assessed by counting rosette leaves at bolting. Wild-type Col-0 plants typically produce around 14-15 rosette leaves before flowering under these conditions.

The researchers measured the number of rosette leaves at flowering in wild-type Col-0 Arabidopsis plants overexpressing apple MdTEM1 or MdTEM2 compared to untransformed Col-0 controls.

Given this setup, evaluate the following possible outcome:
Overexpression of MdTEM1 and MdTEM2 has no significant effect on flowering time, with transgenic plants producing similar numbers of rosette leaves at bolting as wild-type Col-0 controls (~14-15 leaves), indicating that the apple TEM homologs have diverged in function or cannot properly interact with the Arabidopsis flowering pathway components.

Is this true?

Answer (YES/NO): YES